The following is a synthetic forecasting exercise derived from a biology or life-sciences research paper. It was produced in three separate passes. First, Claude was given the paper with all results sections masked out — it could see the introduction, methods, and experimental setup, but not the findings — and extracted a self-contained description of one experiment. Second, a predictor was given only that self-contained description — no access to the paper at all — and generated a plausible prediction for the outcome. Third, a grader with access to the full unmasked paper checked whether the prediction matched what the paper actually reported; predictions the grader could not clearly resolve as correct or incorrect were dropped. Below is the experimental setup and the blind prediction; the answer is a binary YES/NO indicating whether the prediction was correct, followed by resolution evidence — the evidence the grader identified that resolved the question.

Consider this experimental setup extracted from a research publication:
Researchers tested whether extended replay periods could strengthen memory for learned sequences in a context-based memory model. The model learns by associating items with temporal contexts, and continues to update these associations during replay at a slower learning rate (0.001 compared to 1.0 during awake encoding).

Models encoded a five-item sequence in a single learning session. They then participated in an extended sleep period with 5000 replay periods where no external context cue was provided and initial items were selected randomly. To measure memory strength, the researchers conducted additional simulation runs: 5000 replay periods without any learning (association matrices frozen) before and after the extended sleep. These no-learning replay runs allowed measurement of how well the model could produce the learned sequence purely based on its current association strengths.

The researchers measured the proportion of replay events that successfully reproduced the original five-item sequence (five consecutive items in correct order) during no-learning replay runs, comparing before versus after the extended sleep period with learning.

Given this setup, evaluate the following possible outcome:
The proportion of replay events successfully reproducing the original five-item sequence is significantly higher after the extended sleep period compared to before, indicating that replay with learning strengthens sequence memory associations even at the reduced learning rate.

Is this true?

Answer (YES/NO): YES